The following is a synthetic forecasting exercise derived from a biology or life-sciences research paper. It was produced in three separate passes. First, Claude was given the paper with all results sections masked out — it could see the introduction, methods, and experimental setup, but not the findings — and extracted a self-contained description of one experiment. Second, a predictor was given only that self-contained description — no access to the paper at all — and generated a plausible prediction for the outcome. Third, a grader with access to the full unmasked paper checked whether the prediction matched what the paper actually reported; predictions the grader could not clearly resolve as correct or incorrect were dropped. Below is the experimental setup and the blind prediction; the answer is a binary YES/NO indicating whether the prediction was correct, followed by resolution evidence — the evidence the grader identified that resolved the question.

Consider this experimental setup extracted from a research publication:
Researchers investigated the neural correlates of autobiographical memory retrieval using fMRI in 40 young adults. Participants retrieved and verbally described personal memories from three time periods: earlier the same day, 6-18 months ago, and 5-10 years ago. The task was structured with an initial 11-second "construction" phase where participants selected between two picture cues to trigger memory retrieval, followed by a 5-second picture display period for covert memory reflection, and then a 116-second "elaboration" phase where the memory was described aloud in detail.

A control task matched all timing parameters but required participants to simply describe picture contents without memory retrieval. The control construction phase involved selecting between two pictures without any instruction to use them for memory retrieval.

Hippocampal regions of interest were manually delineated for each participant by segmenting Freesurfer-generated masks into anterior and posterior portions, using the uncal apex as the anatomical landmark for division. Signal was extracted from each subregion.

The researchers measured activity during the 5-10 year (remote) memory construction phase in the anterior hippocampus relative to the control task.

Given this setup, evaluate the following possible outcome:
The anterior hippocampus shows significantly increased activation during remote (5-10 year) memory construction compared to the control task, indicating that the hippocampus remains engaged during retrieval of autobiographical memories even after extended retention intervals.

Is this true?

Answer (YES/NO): YES